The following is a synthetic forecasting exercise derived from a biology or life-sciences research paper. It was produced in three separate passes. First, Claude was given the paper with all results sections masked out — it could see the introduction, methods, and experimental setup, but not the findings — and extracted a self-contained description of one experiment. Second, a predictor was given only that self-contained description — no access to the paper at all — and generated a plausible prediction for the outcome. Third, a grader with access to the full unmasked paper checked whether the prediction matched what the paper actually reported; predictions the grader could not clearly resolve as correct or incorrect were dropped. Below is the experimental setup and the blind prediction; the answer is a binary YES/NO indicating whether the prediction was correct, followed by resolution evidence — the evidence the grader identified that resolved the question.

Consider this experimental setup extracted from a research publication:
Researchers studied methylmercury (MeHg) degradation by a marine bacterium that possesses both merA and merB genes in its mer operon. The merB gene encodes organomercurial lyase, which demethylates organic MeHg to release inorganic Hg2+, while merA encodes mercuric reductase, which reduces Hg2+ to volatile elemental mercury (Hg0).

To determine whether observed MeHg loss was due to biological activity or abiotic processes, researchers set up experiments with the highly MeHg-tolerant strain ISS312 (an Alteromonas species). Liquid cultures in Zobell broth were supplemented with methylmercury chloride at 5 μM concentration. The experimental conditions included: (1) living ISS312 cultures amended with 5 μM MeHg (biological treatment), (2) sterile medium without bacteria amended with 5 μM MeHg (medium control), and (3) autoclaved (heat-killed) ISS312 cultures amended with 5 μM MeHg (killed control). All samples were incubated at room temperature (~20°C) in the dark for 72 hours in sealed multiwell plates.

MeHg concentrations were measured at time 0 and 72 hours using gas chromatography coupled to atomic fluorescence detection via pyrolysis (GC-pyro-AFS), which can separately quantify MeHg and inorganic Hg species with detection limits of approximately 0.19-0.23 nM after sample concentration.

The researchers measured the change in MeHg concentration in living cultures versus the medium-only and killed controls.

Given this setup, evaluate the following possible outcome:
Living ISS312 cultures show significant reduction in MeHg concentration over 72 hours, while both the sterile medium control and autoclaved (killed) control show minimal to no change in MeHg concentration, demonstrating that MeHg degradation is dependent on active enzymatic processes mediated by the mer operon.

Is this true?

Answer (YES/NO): NO